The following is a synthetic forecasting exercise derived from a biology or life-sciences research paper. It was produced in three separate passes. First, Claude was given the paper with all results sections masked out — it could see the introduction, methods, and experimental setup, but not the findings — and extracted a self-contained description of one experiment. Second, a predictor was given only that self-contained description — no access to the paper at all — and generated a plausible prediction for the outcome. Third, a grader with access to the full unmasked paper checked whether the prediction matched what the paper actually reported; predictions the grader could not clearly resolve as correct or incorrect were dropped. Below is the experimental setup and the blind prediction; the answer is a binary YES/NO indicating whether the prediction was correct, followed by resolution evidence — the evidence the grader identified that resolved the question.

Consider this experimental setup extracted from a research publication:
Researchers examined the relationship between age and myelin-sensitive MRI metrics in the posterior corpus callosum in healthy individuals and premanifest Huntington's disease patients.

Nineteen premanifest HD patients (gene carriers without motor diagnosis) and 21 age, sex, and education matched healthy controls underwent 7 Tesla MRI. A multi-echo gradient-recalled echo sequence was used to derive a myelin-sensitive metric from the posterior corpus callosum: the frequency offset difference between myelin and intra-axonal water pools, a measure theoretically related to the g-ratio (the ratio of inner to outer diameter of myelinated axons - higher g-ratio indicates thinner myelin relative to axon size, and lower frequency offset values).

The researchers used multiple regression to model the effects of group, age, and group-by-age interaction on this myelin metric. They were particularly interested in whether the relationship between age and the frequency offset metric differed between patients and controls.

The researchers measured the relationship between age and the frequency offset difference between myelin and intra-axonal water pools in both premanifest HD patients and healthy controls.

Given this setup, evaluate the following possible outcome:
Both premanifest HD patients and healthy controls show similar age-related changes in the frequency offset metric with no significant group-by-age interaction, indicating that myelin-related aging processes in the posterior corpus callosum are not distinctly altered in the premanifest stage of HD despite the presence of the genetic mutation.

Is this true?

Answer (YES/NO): YES